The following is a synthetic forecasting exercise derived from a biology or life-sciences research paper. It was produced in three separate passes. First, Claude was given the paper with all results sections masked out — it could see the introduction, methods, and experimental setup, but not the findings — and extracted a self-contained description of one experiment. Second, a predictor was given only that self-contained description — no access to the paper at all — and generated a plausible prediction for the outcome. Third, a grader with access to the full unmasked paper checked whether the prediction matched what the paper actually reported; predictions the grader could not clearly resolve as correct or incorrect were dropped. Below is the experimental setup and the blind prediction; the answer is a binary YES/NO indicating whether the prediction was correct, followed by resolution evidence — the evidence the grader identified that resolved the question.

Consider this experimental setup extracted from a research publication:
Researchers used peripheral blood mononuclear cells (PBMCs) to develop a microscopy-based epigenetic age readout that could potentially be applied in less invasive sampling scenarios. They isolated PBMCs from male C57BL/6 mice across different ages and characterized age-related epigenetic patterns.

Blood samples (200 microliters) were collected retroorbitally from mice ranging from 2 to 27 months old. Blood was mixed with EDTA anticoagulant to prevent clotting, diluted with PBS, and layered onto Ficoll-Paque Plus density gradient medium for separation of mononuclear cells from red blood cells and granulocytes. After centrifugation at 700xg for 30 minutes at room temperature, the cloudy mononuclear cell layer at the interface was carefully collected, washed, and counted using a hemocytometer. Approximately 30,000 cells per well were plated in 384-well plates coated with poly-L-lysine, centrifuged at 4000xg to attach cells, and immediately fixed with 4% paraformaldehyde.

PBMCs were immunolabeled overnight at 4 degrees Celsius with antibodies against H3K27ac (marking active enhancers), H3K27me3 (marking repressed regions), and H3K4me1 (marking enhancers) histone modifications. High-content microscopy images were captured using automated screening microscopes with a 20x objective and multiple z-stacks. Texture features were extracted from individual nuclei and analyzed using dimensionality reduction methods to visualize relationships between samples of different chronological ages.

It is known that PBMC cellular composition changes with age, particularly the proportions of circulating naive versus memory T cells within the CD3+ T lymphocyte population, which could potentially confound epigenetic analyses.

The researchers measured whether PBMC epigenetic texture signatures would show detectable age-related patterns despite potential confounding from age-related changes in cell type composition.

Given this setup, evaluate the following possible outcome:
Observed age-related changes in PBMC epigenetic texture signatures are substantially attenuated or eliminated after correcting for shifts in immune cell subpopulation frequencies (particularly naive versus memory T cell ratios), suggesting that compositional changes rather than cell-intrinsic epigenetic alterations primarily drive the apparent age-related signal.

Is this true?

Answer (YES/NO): NO